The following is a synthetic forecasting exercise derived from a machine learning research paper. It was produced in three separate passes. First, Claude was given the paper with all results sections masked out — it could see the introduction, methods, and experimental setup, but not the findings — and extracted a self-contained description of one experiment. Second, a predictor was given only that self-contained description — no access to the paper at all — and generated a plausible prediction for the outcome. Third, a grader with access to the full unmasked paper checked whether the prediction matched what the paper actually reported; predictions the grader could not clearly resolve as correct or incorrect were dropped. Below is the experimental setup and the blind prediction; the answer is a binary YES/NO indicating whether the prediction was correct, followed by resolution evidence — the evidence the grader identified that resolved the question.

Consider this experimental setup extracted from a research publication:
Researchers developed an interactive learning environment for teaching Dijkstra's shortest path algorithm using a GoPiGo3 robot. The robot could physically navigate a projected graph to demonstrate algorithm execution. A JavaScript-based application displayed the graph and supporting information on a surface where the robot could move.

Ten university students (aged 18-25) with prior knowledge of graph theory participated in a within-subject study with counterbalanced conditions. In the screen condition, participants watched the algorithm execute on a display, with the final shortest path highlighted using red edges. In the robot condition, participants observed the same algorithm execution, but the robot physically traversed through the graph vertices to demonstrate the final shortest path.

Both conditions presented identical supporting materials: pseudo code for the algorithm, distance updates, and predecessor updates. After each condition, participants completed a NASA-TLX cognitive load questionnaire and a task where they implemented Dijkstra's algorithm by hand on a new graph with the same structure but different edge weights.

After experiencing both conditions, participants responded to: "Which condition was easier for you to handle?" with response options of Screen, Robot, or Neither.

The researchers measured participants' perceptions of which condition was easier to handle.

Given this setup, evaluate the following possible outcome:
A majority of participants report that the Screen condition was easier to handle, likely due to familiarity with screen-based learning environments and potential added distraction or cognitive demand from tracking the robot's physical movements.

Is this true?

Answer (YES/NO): NO